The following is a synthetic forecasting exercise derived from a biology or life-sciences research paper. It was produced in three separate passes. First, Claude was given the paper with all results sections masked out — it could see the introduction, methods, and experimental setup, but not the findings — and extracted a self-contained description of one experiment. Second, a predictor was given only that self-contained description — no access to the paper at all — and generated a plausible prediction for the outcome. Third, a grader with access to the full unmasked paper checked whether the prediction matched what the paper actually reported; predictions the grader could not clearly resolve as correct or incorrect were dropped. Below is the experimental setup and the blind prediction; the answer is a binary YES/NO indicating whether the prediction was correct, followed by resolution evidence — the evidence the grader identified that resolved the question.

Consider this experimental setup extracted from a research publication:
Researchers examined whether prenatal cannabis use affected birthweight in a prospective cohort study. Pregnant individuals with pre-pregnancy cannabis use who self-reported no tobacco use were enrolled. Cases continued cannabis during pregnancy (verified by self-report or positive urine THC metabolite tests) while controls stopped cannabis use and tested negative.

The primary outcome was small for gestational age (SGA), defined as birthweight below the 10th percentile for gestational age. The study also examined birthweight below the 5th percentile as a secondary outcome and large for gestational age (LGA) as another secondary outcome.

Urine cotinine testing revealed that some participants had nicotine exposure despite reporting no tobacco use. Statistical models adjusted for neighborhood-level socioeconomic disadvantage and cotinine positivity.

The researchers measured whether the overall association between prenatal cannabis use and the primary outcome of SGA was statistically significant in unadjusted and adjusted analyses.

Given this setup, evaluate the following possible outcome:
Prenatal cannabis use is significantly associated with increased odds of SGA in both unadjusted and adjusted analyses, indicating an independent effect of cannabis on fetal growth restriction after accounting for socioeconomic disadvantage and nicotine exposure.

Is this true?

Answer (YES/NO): NO